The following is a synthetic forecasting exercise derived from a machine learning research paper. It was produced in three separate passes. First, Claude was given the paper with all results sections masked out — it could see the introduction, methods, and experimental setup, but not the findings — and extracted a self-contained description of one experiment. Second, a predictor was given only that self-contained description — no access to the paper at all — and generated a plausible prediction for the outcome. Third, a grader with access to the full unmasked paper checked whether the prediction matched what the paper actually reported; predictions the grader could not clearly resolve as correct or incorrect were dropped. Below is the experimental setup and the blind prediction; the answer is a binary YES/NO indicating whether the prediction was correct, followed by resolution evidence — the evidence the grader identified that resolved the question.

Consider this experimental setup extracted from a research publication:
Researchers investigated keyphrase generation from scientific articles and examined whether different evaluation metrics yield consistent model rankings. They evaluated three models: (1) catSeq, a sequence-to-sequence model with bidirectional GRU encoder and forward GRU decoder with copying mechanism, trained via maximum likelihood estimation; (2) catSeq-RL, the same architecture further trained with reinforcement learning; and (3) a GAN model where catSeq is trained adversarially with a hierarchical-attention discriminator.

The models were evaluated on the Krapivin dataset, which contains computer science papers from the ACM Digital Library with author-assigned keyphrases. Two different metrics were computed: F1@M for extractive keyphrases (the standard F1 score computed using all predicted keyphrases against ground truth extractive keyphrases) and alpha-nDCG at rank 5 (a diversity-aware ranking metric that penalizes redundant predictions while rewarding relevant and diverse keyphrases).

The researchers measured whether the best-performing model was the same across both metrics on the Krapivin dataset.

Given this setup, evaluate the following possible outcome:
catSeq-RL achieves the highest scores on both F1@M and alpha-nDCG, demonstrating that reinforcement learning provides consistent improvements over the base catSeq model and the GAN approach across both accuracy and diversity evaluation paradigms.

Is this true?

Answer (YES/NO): NO